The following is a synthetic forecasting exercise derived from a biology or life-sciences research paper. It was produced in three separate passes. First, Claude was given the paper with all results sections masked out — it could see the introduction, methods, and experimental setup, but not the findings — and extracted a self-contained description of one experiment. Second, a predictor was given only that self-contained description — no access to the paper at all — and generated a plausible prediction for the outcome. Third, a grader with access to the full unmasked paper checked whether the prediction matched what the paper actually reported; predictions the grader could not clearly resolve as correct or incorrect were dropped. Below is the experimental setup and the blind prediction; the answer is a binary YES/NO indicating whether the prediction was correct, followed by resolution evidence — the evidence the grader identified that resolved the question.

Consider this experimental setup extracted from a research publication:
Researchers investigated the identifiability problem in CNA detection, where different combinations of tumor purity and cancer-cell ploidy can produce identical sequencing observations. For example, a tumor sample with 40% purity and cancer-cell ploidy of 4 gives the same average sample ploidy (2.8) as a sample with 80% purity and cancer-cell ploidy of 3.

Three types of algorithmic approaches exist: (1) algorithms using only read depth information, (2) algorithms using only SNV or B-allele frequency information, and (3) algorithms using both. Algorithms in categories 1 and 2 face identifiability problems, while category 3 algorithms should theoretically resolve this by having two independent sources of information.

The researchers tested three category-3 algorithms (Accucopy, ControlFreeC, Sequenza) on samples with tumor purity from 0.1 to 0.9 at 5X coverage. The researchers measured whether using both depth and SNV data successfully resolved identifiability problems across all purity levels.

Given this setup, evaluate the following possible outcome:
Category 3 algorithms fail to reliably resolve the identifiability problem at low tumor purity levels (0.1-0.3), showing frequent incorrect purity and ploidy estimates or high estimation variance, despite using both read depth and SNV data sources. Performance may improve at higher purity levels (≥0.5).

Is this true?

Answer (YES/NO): NO